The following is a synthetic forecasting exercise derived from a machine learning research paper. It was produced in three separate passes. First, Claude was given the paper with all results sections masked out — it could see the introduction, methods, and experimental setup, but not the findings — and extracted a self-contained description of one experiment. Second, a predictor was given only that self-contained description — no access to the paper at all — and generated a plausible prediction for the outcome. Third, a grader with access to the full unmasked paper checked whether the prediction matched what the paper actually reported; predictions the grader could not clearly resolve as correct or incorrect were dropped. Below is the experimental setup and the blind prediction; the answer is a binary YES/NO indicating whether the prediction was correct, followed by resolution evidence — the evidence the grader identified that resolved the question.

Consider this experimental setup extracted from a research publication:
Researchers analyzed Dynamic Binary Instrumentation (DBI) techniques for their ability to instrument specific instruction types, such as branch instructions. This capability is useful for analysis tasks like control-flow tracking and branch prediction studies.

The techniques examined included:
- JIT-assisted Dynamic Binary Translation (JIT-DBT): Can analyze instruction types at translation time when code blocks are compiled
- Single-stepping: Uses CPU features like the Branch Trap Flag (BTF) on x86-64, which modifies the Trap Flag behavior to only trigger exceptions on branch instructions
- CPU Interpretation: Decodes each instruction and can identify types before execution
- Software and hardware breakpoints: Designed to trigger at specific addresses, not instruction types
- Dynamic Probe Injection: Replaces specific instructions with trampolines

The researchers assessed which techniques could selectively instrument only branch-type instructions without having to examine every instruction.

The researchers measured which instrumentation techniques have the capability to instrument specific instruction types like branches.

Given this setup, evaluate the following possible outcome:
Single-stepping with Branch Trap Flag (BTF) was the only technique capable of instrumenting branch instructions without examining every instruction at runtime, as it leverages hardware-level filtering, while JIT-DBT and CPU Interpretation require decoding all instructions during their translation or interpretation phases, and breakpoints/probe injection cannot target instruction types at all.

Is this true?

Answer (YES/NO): NO